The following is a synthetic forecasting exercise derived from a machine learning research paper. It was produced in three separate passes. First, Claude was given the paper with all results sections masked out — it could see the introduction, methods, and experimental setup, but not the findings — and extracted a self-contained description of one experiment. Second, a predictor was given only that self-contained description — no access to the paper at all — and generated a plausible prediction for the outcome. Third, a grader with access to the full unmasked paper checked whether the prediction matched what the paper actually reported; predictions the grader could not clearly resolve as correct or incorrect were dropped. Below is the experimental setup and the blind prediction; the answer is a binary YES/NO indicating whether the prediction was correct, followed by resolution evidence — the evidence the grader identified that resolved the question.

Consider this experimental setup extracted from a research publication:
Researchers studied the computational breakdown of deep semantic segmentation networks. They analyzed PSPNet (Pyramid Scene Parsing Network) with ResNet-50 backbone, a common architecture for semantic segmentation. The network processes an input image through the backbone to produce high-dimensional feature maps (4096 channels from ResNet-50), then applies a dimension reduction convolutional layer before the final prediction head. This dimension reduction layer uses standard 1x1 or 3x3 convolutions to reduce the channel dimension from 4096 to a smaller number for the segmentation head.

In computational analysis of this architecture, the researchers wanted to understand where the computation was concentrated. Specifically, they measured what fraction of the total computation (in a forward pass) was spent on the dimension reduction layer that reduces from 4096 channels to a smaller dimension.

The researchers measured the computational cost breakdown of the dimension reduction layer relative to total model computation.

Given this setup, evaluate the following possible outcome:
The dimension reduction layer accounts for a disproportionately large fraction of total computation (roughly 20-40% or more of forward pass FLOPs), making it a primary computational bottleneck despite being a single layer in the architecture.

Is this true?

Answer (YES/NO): YES